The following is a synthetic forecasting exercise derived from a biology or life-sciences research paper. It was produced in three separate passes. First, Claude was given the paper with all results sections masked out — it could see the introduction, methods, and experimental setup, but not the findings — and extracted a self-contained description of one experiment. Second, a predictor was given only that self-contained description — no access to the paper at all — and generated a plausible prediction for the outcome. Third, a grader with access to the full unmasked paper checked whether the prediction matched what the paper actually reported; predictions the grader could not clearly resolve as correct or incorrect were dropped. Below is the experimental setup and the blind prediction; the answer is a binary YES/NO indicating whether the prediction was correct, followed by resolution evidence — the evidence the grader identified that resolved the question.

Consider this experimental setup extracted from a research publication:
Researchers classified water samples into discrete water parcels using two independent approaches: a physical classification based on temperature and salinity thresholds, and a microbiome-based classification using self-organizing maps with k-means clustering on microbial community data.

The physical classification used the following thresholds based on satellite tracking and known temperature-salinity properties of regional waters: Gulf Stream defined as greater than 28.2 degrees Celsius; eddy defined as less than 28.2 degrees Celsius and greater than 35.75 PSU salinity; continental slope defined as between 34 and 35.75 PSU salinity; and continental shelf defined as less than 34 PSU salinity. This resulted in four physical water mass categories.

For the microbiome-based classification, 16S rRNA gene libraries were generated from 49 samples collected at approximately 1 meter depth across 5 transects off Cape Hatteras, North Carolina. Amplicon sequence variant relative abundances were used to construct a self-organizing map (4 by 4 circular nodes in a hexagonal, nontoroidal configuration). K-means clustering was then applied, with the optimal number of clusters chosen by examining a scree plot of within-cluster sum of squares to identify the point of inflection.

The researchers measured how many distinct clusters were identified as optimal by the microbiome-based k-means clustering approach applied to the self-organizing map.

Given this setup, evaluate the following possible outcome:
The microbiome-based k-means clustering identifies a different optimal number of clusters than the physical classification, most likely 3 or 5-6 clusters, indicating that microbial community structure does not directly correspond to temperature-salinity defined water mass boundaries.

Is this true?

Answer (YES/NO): NO